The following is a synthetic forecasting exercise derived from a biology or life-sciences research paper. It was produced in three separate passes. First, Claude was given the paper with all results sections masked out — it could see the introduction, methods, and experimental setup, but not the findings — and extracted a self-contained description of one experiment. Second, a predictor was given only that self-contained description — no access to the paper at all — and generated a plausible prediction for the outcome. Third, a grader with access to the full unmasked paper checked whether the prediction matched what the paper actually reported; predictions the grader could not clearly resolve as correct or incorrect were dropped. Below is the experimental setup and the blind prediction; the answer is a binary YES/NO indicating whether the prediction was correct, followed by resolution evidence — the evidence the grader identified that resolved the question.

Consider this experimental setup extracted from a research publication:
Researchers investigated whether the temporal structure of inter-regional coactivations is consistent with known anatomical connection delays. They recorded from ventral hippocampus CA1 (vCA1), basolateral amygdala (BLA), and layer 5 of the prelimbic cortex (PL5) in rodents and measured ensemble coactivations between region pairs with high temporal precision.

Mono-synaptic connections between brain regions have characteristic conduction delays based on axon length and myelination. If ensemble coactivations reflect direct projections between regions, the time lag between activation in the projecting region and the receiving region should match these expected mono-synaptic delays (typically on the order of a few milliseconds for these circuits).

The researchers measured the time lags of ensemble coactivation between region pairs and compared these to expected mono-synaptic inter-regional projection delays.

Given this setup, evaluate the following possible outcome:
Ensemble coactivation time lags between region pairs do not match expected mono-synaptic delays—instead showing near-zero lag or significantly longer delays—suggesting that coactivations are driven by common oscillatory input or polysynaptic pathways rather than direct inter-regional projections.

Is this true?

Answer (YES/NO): NO